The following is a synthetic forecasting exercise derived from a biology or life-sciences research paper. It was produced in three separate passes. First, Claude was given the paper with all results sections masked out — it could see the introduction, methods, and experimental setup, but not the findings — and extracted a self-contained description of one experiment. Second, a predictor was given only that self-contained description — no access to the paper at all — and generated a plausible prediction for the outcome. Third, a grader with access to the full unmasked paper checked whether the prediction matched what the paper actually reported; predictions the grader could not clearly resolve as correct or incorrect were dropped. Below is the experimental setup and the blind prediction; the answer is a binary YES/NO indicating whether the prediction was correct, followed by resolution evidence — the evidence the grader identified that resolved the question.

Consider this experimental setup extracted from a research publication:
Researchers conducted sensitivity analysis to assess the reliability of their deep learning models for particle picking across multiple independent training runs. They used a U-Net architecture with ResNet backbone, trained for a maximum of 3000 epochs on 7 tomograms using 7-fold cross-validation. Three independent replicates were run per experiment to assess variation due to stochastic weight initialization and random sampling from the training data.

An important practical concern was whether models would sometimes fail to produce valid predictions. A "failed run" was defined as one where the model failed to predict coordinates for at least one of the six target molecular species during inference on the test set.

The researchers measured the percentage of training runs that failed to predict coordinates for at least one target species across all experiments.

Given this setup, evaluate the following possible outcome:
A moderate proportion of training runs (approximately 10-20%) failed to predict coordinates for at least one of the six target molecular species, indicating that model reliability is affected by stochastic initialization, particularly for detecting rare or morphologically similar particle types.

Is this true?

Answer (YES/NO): YES